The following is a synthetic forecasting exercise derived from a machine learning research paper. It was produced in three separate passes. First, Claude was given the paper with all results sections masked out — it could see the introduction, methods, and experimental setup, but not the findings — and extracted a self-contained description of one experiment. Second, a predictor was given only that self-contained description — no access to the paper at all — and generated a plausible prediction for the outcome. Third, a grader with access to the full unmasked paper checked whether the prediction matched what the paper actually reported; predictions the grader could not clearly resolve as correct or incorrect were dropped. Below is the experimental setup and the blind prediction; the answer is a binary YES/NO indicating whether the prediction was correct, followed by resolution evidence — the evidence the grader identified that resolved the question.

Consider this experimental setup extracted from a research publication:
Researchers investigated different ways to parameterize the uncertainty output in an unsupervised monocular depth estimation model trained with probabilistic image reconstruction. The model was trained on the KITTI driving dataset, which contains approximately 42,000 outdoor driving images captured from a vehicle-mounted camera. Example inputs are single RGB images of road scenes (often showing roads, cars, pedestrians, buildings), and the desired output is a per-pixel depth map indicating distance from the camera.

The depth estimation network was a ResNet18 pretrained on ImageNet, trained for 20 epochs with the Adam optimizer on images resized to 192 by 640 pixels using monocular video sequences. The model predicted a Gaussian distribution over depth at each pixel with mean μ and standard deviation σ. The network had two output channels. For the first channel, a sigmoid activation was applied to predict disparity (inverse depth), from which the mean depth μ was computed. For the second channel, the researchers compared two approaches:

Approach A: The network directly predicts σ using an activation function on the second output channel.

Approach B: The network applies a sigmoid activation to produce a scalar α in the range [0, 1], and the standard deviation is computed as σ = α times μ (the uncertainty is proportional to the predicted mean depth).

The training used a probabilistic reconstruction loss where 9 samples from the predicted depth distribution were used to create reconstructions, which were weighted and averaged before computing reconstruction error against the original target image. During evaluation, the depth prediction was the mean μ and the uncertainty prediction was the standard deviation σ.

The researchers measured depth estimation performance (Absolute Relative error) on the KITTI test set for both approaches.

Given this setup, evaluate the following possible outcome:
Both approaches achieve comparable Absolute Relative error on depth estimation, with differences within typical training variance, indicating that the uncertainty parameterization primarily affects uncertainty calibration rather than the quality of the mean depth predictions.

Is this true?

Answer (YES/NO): NO